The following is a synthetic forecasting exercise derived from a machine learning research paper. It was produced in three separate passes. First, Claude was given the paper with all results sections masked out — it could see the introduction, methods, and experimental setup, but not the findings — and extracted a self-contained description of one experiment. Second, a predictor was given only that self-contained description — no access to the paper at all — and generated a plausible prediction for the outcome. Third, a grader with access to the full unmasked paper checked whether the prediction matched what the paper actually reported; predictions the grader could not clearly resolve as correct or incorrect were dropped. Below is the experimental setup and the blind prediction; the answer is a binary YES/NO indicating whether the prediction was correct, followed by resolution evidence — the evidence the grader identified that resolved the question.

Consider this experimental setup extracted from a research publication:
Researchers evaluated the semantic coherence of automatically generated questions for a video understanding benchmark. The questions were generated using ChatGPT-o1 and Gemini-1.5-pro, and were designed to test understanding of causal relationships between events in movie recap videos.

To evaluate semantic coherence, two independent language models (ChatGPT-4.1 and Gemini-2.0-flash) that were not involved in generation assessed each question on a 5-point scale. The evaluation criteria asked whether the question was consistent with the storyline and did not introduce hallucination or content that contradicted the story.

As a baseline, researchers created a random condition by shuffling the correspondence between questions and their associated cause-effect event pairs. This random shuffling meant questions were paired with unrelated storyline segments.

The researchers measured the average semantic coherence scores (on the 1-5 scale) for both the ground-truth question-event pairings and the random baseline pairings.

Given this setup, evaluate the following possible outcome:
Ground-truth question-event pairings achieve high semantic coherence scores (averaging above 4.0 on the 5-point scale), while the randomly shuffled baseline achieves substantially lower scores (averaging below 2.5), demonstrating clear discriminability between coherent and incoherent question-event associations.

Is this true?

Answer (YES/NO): YES